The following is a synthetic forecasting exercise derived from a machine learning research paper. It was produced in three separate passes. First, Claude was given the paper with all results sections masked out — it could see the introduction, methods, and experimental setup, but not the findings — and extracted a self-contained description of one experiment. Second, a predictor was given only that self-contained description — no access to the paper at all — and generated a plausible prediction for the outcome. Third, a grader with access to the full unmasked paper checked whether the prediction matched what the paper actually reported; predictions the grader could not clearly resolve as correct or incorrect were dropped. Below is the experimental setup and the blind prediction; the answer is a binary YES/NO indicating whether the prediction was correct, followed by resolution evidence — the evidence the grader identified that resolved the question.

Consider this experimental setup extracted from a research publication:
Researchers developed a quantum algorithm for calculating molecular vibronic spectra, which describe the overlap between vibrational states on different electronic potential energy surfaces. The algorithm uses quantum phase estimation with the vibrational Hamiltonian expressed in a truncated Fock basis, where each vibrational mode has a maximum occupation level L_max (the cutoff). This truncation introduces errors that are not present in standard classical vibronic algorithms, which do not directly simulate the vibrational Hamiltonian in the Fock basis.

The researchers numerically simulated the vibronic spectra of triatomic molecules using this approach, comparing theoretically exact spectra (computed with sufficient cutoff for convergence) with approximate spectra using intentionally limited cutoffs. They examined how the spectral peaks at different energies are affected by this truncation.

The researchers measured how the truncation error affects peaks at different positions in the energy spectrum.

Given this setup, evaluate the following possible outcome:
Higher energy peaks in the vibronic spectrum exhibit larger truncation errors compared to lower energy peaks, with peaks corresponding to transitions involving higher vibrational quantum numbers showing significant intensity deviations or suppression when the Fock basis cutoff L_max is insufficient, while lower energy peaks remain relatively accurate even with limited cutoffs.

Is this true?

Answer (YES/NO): NO